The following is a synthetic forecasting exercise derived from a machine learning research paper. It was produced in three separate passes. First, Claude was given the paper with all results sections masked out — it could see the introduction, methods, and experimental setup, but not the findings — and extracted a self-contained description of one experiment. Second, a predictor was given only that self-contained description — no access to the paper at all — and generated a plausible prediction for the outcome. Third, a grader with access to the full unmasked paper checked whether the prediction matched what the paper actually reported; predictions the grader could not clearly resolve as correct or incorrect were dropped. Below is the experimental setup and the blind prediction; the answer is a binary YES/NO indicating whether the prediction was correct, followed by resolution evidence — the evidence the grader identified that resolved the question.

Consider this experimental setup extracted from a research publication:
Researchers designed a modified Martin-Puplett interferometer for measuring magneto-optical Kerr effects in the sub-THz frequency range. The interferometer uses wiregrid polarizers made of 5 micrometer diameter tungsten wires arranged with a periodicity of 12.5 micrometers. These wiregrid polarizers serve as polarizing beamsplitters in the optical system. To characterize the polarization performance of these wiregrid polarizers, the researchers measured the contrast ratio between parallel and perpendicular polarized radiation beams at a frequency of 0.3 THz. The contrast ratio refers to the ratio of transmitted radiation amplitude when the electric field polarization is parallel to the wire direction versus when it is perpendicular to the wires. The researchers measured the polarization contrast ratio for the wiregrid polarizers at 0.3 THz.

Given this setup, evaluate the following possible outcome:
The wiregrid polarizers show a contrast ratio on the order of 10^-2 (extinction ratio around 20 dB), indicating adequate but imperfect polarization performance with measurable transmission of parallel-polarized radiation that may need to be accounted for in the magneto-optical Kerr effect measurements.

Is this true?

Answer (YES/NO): NO